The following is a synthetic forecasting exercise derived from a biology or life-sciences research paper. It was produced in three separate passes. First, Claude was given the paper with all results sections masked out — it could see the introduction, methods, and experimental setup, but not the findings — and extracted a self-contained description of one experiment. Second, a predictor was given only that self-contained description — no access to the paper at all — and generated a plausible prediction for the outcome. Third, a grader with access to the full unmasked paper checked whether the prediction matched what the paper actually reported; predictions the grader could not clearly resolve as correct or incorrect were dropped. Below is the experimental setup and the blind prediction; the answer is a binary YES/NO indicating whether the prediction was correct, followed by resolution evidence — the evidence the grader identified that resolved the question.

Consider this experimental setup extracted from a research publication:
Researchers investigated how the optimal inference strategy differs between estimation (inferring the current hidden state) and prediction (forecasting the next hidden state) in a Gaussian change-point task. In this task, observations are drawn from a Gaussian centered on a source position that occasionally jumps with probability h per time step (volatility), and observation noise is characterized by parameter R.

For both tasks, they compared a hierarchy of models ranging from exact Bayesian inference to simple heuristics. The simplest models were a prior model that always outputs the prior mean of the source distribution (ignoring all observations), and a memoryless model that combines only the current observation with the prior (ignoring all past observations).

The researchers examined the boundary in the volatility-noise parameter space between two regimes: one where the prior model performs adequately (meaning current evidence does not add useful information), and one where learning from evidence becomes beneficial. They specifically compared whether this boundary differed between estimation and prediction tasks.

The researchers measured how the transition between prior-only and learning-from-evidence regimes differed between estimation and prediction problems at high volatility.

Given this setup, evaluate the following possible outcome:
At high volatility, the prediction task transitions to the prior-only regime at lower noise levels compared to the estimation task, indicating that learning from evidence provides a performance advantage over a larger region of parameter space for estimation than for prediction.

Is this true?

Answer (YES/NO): YES